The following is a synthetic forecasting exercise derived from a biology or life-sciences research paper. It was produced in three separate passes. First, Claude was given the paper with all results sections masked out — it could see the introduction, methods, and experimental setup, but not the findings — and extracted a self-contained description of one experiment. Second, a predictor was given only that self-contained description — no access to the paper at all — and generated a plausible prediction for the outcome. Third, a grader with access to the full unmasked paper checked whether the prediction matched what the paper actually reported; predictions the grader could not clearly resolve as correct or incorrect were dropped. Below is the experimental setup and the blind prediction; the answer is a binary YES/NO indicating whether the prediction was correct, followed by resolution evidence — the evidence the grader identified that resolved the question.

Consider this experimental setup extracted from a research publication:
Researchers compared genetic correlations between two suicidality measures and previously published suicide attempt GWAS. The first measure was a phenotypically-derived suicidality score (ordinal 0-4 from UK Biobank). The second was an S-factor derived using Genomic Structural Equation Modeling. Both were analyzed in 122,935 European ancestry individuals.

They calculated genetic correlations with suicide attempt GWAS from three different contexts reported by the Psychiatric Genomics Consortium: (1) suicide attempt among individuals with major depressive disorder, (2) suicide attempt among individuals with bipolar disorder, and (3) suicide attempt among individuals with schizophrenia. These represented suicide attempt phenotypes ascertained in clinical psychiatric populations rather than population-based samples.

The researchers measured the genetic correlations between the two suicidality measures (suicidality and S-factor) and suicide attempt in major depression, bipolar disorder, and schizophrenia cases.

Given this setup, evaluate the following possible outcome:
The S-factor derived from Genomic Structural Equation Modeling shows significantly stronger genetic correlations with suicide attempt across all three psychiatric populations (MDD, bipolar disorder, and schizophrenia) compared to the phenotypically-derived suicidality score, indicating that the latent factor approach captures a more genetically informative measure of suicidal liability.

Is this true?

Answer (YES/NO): NO